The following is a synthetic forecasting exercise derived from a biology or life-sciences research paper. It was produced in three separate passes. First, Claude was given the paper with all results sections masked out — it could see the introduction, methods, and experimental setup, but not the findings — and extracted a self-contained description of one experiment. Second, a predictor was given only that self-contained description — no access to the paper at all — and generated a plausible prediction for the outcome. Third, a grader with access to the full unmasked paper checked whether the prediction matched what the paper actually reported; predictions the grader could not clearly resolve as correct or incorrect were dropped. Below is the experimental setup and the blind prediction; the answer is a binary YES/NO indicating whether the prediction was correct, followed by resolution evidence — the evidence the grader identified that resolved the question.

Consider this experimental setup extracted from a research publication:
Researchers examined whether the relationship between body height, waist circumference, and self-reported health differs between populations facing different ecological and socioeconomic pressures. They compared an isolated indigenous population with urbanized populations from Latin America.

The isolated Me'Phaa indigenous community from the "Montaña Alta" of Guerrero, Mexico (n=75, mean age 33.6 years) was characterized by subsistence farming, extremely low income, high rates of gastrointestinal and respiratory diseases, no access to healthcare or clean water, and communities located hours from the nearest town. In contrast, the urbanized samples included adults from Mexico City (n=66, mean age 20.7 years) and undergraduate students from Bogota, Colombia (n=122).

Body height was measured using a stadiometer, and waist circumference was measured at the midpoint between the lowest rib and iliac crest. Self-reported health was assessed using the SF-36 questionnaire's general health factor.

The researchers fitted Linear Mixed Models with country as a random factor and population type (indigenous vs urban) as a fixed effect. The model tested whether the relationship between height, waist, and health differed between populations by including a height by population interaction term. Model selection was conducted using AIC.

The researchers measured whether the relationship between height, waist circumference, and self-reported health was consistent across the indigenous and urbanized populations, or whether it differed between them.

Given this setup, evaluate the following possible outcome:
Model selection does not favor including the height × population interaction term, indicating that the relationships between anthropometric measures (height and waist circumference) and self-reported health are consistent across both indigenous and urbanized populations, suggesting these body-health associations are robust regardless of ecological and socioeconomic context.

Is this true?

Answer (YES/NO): YES